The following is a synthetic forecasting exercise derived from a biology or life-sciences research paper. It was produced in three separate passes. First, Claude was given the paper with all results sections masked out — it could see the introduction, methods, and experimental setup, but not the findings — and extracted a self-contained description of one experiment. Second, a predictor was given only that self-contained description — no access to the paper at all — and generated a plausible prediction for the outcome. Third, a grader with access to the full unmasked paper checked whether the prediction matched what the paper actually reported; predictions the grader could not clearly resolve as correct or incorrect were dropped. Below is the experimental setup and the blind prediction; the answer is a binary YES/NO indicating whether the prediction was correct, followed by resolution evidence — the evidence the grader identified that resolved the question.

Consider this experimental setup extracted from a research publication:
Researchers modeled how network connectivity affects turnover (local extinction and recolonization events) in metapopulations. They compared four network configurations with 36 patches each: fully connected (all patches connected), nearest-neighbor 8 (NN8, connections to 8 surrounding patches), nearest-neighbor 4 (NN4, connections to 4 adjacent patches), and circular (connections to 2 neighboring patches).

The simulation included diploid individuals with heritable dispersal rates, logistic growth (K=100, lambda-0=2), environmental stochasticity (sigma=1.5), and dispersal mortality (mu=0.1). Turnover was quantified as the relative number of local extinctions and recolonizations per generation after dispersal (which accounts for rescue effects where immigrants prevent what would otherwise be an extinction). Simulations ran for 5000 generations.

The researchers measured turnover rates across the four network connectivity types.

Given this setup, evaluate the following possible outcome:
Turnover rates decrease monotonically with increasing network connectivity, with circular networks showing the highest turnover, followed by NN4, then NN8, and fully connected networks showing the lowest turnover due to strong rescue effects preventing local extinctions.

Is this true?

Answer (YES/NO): YES